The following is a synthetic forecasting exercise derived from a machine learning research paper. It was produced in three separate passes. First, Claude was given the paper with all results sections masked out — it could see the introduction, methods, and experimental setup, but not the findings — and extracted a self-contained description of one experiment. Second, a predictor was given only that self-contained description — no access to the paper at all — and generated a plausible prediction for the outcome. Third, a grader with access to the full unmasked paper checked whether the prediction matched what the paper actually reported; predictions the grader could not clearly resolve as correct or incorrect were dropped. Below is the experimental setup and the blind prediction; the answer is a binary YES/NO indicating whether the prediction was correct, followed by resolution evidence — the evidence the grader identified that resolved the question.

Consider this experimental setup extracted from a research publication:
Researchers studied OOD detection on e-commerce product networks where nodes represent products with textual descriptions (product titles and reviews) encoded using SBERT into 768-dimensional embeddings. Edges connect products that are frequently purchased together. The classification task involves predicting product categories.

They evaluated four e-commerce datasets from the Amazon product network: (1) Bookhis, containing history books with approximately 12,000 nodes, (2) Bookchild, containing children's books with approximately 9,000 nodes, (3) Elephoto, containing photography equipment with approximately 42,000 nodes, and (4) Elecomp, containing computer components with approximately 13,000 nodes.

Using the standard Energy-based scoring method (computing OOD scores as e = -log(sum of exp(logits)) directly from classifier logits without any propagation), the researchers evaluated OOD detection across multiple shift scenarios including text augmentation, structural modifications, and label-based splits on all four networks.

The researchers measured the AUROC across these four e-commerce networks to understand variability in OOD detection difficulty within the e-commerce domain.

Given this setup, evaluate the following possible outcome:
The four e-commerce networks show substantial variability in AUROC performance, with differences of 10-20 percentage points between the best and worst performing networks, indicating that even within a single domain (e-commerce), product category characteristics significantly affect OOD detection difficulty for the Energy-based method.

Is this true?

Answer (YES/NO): NO